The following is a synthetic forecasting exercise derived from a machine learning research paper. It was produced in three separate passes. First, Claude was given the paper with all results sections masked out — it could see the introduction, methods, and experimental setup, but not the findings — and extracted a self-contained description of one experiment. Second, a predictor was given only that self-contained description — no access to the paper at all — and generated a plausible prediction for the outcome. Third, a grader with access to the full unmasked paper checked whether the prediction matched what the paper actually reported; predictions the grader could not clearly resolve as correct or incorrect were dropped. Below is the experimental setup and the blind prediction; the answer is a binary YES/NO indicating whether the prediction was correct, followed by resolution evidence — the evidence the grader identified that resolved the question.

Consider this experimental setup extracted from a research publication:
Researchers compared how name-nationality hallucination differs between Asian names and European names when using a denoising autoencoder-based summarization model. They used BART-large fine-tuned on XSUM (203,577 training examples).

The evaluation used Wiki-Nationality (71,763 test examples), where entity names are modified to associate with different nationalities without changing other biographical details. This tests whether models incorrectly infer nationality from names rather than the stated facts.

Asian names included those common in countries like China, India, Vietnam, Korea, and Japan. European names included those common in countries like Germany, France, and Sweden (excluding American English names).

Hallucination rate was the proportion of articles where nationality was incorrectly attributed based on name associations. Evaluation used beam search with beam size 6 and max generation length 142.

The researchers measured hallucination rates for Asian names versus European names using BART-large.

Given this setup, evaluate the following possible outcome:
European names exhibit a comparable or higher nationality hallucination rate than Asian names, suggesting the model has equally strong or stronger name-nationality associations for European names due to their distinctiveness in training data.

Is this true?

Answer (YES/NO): NO